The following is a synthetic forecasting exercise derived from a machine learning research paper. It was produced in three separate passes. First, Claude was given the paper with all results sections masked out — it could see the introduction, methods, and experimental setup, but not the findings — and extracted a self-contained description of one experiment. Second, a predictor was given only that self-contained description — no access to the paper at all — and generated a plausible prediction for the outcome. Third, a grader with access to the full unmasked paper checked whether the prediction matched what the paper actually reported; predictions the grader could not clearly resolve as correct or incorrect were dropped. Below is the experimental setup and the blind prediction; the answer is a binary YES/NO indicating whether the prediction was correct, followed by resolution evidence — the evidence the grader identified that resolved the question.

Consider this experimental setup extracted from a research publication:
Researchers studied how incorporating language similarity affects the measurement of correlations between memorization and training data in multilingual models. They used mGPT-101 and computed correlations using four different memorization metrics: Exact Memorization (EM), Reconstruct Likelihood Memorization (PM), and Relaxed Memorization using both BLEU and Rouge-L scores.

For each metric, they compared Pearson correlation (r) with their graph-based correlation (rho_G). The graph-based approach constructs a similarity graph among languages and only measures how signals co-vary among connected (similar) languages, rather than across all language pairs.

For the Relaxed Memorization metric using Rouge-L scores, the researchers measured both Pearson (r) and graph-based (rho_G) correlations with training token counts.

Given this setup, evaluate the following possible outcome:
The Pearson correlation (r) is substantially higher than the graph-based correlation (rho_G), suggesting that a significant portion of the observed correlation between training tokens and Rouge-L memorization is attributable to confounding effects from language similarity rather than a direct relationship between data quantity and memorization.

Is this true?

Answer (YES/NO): NO